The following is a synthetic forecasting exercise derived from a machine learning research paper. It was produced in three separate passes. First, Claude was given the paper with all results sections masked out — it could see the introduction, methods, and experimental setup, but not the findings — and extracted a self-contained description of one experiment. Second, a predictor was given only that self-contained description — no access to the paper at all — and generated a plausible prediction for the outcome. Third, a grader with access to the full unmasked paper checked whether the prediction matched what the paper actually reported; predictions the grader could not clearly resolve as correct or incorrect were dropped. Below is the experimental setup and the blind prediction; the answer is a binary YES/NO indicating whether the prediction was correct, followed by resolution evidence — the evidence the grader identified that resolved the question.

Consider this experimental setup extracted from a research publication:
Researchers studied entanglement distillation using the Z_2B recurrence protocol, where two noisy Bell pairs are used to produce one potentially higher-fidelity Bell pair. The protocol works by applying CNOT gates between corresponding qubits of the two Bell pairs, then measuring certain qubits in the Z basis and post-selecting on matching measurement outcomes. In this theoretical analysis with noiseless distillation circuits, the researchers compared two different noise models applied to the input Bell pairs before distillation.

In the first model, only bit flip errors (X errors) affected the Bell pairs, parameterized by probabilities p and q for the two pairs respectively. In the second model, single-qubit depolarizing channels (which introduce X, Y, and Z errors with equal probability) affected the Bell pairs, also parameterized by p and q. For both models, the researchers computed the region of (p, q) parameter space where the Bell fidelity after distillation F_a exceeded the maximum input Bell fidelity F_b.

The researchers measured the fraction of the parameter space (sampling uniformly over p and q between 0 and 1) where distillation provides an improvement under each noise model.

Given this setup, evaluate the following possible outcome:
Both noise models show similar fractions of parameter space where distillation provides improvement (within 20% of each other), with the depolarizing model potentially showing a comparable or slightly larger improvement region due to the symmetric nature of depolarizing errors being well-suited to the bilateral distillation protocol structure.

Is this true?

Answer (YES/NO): NO